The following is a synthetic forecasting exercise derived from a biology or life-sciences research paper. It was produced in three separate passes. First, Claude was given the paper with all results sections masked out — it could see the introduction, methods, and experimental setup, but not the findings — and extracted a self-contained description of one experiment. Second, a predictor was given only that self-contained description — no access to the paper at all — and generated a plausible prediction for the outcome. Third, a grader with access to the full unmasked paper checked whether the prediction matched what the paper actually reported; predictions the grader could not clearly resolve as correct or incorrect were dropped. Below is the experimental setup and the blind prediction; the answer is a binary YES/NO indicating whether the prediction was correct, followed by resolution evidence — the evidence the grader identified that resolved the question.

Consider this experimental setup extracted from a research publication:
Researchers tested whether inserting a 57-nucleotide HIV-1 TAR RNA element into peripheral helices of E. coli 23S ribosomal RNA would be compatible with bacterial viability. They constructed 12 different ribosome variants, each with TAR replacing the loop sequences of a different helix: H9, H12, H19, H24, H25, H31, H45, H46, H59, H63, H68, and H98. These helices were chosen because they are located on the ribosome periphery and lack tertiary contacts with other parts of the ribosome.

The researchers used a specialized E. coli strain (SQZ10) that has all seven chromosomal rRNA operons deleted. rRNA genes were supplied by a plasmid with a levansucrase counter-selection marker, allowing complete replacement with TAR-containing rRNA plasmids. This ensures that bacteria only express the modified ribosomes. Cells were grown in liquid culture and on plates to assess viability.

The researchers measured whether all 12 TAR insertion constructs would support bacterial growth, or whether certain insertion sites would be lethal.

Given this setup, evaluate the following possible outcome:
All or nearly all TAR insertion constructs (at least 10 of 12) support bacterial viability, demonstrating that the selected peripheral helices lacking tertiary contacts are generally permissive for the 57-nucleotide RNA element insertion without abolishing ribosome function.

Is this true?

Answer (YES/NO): YES